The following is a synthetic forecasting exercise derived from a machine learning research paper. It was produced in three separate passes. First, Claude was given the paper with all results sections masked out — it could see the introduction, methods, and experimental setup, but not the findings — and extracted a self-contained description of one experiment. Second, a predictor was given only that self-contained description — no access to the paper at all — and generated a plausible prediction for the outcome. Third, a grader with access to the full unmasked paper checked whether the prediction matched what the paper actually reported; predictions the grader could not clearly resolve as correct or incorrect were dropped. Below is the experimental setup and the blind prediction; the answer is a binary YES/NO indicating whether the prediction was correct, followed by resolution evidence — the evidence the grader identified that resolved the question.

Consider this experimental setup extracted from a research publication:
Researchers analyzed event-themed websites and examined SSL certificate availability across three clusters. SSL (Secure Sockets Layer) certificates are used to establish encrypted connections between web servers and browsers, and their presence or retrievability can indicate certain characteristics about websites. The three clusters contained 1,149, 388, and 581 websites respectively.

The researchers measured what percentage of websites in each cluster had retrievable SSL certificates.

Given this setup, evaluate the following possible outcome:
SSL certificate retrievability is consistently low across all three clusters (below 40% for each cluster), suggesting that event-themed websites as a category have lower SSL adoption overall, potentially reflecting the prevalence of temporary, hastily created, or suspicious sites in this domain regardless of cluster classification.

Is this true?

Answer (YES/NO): YES